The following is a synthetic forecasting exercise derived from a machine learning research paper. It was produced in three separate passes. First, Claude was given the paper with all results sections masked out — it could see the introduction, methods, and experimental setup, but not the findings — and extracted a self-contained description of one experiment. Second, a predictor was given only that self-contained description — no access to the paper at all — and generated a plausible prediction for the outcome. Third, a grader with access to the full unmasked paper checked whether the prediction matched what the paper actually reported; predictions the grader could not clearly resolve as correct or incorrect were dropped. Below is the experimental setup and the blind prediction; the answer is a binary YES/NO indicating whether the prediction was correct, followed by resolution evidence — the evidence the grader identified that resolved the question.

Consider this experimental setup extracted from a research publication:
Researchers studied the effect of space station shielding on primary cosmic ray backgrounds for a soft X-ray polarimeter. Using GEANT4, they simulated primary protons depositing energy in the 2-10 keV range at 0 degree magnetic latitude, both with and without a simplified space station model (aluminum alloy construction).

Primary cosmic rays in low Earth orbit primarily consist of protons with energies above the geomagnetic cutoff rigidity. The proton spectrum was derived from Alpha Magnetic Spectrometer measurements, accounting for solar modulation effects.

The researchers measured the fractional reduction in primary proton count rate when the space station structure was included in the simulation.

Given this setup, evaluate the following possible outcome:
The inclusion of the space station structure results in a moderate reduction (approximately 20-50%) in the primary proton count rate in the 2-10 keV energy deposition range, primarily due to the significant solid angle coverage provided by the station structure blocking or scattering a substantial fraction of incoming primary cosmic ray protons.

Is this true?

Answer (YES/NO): YES